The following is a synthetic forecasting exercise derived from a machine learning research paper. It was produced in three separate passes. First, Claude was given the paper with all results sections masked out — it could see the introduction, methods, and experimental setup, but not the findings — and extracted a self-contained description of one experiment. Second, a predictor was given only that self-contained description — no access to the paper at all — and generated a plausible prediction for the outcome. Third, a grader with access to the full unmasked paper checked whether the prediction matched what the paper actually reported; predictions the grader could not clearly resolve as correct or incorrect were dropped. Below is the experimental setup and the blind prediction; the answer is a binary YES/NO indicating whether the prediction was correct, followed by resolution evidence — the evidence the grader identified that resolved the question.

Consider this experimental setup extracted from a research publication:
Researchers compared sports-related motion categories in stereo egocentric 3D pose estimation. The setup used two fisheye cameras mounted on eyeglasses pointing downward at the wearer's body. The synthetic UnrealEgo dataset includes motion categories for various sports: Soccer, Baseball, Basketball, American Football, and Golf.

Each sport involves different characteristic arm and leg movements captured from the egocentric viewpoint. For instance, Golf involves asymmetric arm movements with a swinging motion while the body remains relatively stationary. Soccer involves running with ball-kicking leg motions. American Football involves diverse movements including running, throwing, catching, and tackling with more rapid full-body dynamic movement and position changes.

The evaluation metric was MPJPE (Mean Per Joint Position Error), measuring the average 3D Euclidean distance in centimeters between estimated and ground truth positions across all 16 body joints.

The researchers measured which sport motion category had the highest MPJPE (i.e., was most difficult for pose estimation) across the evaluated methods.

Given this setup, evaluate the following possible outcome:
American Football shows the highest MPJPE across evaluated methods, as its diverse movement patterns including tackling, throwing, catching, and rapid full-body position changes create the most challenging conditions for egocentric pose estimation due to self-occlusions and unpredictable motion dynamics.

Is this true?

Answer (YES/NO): YES